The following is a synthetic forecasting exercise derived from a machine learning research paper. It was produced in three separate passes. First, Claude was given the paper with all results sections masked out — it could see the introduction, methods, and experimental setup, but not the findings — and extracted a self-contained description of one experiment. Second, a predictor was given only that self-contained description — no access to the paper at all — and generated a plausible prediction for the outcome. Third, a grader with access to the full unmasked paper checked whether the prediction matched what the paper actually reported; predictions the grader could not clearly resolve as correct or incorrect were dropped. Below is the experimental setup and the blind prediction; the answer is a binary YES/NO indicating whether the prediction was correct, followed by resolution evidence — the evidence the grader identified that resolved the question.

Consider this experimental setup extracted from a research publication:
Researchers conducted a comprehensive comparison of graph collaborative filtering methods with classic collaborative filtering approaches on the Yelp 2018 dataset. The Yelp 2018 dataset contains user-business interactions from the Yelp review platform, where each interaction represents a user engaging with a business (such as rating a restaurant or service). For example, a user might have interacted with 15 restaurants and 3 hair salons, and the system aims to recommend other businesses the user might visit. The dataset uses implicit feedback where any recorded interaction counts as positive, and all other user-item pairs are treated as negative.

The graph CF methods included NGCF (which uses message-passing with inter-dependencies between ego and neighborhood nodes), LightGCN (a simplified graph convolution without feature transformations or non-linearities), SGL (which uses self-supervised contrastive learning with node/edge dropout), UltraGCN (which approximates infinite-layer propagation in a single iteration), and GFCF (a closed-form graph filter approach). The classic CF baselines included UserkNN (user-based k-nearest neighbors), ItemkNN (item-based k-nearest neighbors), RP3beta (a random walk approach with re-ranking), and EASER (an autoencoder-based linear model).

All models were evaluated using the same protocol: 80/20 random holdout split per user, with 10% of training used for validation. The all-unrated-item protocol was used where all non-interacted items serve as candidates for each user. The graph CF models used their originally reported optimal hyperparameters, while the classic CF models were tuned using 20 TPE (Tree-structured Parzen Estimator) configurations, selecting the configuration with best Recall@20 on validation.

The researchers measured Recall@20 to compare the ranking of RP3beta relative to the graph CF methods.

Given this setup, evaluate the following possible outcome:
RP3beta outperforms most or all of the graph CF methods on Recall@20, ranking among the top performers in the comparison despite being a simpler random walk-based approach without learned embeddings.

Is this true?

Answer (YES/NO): NO